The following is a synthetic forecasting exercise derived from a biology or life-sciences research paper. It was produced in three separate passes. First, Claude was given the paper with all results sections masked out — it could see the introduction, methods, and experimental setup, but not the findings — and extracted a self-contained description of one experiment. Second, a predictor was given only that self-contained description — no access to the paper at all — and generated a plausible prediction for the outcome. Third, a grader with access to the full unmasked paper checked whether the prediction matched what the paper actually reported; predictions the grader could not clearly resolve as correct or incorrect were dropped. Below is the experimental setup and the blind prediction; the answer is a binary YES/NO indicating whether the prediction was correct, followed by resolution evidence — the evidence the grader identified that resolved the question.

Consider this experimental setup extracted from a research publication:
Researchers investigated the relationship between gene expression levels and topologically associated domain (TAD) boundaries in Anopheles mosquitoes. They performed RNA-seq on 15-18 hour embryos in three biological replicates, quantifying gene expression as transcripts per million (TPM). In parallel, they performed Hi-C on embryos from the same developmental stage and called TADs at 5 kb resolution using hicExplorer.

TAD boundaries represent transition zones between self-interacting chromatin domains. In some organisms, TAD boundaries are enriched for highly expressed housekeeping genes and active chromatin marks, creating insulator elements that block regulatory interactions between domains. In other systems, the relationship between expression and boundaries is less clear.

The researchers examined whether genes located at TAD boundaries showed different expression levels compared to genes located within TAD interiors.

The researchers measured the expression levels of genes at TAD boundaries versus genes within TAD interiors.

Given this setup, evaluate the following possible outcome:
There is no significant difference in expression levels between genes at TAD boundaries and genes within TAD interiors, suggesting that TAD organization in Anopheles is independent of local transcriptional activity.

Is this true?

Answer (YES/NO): NO